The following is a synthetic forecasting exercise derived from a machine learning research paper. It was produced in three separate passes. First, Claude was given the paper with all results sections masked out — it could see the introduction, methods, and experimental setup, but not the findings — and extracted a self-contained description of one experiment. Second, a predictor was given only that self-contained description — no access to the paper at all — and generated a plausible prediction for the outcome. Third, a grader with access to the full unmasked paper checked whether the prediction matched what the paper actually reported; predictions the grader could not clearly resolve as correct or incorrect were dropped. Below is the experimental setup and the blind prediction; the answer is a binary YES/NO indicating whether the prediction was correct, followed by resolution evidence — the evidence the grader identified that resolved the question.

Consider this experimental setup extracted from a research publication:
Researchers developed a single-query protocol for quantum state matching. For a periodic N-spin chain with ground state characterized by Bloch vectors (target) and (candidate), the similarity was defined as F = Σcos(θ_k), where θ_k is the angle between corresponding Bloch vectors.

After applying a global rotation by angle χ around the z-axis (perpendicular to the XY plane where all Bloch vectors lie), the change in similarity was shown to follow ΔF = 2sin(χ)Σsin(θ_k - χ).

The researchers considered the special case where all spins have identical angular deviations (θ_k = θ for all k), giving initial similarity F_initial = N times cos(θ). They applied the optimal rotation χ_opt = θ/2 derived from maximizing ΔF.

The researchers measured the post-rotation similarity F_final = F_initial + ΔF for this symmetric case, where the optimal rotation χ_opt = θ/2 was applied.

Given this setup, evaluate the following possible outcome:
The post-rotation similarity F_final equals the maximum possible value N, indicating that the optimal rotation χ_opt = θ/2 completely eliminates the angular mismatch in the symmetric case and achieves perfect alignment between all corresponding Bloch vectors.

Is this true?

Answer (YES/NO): YES